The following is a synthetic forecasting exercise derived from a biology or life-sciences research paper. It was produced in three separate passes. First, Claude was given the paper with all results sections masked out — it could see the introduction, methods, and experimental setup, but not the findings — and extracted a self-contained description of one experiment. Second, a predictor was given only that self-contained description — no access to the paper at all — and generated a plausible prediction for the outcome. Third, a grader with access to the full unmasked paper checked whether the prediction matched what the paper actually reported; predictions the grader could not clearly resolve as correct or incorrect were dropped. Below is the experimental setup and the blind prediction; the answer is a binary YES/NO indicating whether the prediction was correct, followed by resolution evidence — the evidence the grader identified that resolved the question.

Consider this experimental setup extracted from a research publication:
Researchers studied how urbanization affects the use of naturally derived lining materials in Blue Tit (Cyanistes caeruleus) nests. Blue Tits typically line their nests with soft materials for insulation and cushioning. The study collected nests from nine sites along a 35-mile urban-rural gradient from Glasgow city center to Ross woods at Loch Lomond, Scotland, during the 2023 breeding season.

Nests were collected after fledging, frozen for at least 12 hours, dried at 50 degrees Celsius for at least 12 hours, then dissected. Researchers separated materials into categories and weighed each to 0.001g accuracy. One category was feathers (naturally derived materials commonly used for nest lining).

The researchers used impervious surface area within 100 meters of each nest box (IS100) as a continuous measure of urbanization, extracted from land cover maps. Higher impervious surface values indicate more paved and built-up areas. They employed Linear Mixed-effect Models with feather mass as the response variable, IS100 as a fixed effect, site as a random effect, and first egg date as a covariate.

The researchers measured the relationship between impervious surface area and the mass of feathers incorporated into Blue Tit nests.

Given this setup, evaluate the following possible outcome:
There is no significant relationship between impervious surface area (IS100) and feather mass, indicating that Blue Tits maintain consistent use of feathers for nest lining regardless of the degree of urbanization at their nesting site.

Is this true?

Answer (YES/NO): YES